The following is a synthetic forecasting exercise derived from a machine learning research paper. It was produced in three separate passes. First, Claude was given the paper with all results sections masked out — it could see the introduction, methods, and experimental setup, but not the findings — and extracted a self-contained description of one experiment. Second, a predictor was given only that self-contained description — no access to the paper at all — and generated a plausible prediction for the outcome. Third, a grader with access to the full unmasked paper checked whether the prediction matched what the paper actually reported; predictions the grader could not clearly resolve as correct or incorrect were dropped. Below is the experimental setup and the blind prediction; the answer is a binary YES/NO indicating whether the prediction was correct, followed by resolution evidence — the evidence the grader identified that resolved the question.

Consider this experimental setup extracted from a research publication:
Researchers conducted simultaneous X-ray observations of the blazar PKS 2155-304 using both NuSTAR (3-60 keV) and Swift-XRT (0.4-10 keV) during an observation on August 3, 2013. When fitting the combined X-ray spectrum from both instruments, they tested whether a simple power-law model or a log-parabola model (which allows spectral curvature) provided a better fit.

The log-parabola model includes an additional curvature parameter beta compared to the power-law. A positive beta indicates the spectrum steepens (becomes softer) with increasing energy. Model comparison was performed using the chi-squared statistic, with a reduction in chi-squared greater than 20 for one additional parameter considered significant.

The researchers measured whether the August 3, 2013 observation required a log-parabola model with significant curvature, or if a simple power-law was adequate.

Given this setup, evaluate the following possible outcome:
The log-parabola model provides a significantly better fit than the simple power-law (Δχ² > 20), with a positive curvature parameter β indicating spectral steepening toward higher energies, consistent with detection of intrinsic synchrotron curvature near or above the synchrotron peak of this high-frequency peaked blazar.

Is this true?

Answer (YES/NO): YES